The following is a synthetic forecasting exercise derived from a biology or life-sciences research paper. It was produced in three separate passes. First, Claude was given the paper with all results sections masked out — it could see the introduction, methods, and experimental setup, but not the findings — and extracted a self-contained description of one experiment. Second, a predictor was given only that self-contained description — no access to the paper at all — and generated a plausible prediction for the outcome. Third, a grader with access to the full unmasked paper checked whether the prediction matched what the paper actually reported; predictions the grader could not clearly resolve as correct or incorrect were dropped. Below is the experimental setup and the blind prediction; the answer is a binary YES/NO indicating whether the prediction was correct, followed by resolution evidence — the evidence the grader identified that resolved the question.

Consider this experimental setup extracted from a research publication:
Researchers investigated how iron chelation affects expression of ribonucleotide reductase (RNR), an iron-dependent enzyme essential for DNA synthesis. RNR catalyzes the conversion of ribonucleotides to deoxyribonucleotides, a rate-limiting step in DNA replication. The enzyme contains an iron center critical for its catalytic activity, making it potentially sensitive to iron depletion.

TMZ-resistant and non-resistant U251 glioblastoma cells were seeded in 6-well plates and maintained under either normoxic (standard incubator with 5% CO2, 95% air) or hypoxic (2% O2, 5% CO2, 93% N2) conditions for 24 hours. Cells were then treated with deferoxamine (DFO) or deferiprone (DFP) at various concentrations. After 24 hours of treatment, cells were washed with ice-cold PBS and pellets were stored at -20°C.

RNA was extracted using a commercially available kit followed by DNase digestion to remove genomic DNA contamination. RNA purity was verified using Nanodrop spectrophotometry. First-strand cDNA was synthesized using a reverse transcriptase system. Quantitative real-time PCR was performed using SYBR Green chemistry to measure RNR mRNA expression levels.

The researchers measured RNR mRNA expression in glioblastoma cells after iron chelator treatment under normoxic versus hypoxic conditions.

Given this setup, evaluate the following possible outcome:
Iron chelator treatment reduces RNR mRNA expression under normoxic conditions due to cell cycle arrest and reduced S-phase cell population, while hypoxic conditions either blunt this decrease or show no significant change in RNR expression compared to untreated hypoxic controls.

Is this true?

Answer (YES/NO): NO